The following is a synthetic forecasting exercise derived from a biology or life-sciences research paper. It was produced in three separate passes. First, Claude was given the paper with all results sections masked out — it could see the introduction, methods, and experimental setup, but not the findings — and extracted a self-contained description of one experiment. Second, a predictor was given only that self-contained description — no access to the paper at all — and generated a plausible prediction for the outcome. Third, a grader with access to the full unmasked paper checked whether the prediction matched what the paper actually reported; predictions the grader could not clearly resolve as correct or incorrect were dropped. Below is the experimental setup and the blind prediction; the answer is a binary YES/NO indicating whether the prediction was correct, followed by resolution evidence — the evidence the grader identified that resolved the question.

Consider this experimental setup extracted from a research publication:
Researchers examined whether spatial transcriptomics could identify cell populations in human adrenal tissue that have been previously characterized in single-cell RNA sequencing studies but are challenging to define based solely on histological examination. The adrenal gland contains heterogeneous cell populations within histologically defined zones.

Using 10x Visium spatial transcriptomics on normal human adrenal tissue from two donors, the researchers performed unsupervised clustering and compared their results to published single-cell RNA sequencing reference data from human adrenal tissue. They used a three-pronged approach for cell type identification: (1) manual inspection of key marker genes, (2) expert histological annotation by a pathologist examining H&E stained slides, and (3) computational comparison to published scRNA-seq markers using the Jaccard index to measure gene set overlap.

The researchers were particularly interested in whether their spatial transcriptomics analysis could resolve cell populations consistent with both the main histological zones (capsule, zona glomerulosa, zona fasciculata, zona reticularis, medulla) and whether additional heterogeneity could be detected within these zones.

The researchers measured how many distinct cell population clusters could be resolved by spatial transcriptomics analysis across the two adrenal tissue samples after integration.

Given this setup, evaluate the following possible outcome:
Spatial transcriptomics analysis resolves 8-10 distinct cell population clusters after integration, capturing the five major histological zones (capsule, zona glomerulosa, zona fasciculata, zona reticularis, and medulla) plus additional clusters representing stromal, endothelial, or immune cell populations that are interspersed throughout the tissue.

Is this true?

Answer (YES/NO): NO